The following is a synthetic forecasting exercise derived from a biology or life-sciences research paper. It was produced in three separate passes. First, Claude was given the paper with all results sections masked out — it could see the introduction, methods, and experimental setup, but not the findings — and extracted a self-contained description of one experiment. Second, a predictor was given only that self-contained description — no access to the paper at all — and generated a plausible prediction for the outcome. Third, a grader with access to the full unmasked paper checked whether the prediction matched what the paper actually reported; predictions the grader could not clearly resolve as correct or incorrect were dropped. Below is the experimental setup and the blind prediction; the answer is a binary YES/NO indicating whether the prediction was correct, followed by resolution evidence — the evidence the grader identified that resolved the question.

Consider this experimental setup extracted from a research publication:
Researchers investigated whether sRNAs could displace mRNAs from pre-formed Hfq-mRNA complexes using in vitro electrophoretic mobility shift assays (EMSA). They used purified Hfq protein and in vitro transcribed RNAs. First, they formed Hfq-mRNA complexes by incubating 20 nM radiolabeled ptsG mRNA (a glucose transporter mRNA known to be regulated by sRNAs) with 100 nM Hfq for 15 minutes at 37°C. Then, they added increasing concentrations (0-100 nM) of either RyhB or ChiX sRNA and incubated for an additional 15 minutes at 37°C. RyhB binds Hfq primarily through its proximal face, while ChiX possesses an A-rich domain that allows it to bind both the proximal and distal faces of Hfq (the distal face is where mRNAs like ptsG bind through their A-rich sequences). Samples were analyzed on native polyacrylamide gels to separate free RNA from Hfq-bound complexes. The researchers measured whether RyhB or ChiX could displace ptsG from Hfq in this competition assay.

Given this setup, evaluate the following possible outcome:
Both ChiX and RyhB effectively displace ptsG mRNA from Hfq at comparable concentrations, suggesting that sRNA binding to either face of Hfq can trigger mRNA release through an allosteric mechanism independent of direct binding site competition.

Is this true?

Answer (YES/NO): NO